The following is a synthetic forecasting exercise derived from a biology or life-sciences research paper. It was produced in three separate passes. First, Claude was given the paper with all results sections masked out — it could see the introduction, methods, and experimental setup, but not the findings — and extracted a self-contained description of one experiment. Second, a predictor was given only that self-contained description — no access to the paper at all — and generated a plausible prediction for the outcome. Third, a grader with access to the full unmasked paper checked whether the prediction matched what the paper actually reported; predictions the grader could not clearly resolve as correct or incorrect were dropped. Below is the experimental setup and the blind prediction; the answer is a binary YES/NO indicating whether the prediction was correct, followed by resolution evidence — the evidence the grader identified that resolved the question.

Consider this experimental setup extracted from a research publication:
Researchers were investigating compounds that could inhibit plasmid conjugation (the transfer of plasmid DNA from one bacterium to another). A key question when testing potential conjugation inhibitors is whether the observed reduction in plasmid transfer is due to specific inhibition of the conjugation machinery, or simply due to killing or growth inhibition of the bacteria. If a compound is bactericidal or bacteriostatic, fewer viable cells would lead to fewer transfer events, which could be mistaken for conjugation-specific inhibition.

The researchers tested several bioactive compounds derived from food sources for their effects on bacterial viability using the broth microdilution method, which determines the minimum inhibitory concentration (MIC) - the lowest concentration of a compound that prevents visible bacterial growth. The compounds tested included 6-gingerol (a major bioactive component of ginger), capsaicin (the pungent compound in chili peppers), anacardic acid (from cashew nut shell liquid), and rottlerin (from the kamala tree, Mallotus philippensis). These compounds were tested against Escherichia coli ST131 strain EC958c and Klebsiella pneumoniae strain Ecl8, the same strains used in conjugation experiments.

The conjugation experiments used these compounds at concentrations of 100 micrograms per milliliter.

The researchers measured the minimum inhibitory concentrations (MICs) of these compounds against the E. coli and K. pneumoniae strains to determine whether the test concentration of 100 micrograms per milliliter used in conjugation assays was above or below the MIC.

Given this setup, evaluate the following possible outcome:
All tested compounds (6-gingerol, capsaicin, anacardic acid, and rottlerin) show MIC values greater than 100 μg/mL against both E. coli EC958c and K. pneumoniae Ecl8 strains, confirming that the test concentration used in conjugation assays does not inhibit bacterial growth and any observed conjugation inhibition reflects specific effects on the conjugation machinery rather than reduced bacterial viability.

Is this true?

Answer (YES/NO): YES